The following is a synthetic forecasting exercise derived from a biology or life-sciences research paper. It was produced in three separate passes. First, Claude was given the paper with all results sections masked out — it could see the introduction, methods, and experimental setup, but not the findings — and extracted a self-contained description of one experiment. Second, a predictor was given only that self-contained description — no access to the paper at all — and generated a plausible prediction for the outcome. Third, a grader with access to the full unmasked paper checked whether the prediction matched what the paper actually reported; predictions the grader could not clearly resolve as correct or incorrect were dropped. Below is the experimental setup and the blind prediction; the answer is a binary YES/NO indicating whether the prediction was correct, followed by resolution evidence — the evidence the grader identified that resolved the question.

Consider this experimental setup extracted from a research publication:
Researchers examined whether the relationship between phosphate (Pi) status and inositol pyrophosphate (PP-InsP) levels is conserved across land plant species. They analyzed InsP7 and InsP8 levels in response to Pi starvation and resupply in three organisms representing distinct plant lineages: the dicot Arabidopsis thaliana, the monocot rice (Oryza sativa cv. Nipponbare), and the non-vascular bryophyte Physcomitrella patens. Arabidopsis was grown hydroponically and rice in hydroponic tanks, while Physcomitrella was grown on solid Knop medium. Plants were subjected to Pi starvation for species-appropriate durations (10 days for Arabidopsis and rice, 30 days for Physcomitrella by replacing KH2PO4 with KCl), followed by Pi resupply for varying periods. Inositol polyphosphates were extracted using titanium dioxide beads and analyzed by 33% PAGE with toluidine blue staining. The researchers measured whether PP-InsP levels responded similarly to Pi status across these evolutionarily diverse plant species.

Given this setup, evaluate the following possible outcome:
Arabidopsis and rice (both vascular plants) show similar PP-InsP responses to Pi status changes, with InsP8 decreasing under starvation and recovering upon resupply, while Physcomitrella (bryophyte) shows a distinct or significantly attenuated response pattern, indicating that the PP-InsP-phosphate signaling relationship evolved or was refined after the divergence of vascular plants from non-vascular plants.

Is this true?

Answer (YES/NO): NO